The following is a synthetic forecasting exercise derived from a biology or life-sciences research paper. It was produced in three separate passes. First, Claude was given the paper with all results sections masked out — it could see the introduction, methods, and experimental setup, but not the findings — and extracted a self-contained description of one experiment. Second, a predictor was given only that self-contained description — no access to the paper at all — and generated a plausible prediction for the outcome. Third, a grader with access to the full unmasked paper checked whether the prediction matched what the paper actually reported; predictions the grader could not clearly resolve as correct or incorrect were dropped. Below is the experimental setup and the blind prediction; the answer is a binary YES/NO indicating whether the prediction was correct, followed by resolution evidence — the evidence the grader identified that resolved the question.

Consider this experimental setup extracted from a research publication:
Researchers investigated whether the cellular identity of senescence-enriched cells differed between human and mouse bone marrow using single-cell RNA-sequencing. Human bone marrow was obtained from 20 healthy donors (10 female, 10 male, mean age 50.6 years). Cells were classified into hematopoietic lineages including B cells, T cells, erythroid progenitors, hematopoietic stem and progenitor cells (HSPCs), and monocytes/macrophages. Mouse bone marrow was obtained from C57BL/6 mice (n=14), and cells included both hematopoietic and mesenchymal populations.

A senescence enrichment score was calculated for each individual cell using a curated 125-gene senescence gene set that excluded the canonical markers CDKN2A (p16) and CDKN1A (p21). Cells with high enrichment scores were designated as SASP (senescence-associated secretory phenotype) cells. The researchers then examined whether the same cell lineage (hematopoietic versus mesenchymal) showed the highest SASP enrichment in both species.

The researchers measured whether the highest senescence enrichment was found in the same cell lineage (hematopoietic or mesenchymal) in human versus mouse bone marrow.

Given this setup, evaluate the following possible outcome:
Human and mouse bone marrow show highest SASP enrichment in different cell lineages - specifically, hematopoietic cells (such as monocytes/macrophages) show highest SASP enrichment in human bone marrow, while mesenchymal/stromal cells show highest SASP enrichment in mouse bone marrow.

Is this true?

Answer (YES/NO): YES